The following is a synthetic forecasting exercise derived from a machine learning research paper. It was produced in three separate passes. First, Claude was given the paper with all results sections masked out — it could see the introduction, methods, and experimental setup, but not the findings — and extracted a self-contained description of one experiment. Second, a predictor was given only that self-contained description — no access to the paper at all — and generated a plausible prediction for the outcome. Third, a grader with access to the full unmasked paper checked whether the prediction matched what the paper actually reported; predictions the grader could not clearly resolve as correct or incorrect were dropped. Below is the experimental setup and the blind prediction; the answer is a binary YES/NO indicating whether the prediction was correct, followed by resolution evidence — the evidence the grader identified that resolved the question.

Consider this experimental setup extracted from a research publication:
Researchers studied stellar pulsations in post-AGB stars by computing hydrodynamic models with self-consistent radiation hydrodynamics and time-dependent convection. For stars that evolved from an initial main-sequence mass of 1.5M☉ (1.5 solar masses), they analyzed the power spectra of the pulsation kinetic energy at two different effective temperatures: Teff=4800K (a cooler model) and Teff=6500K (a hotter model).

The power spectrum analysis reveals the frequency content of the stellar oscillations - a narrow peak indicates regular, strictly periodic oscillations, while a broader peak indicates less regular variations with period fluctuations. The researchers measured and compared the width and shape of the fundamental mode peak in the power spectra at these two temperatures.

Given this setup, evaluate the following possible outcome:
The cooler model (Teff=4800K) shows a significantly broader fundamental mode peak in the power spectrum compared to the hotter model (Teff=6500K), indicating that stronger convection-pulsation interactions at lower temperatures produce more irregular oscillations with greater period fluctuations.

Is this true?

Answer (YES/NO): NO